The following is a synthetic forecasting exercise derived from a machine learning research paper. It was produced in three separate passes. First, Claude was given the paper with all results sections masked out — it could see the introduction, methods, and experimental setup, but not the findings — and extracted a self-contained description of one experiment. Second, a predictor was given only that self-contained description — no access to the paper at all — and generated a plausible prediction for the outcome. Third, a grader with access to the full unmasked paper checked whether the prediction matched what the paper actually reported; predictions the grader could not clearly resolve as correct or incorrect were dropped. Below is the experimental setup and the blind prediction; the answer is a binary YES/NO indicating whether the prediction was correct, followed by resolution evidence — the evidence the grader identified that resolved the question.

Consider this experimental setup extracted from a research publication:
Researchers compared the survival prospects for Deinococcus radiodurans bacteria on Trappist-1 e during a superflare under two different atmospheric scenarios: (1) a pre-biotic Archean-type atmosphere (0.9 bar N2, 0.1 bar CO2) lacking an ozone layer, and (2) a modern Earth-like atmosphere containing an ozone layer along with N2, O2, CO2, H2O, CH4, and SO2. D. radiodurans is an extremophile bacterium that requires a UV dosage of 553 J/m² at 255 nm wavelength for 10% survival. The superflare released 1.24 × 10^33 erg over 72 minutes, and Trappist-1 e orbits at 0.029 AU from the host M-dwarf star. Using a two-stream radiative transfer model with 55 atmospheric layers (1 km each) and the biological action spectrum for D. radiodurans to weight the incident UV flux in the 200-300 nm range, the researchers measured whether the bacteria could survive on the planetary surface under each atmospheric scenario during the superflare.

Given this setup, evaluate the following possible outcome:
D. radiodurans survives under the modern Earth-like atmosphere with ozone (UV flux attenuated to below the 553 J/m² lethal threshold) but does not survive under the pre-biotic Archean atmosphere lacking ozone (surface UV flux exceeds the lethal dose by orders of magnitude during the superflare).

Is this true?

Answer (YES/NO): NO